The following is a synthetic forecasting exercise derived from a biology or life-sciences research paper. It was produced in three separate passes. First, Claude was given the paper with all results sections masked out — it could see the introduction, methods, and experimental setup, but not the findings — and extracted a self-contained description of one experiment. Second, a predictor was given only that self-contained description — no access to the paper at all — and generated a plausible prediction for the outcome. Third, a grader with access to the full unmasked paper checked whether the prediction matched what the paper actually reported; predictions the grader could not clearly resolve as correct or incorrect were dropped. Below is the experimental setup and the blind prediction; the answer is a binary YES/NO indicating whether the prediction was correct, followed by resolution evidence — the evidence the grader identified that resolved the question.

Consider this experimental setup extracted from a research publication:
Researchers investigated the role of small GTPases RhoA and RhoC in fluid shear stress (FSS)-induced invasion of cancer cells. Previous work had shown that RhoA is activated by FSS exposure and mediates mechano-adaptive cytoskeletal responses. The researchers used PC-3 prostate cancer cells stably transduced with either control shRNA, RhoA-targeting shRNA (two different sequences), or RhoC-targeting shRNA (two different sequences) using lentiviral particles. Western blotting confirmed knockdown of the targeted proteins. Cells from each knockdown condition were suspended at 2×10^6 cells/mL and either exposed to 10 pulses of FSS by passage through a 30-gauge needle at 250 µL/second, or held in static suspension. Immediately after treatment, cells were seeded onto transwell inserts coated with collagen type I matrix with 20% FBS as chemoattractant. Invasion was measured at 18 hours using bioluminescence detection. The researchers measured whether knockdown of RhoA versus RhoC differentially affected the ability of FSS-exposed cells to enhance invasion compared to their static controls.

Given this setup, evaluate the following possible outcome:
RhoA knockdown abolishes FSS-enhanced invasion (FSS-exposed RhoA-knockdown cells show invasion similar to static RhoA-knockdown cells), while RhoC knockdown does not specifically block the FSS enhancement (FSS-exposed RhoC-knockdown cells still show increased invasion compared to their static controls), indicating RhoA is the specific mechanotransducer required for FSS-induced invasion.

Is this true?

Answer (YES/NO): YES